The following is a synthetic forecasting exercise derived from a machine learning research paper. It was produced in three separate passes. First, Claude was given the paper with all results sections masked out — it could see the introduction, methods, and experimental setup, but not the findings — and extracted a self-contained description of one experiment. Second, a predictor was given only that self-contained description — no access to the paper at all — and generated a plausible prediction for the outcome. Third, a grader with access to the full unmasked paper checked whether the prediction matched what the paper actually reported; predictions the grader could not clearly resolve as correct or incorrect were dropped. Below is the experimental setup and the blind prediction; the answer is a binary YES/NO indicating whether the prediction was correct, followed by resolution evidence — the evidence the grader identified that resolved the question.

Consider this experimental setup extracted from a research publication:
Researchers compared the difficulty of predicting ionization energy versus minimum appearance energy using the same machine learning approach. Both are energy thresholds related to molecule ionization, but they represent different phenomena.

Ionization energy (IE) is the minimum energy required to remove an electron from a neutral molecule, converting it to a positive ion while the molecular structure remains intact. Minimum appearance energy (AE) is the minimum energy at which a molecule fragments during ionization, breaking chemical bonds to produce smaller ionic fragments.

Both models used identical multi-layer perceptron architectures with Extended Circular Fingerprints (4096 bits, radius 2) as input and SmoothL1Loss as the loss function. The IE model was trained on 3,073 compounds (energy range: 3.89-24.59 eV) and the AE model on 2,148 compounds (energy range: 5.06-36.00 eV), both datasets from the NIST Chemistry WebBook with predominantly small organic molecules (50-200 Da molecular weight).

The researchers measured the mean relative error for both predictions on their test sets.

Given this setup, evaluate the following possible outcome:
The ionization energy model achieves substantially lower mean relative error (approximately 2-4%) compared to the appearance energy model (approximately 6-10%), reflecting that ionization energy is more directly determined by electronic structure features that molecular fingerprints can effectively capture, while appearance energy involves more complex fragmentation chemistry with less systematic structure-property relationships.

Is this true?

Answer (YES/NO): NO